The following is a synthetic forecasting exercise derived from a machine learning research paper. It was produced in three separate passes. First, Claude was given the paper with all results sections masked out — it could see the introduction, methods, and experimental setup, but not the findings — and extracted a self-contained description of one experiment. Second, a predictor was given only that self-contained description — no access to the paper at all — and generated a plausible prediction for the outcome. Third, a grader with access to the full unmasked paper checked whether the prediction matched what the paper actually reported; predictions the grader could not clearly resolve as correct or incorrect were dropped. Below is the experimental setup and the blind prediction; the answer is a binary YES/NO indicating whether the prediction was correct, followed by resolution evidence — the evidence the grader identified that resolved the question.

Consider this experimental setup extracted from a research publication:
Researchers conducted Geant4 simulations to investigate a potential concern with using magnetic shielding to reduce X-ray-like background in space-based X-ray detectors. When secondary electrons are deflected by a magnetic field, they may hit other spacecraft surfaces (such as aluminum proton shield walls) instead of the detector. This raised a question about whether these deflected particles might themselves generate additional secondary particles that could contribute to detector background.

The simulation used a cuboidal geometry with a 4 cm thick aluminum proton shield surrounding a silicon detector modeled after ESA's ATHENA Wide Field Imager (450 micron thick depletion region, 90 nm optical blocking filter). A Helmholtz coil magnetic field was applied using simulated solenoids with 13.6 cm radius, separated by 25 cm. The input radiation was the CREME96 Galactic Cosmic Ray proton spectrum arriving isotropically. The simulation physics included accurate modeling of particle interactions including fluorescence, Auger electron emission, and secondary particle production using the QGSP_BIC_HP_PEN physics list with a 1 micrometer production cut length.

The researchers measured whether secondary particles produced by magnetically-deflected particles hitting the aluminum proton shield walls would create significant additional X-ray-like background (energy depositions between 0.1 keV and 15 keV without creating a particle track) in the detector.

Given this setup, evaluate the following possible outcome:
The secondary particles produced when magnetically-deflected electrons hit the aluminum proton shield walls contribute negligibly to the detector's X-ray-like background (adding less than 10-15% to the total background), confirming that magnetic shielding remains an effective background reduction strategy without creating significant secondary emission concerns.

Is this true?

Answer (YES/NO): YES